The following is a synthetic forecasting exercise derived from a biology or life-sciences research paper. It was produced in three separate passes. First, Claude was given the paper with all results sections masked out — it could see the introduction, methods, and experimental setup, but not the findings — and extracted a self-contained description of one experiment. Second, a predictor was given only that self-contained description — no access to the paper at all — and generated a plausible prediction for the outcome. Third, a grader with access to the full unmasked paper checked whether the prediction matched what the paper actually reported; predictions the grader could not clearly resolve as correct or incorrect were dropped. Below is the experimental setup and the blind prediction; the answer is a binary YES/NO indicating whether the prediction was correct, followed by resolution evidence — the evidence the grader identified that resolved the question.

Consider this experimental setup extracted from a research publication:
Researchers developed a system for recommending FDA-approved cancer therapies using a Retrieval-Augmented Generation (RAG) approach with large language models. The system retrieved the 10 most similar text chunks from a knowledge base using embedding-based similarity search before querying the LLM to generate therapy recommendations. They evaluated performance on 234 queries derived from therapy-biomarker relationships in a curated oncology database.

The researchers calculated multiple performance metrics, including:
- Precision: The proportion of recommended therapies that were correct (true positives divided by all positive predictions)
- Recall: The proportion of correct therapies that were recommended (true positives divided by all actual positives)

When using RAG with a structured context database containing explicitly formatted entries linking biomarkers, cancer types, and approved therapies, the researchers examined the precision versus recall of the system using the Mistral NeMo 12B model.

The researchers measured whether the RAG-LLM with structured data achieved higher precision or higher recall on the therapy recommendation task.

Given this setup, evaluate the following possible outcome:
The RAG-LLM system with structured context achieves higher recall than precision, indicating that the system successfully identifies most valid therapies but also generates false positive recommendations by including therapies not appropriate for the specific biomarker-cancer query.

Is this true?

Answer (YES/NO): YES